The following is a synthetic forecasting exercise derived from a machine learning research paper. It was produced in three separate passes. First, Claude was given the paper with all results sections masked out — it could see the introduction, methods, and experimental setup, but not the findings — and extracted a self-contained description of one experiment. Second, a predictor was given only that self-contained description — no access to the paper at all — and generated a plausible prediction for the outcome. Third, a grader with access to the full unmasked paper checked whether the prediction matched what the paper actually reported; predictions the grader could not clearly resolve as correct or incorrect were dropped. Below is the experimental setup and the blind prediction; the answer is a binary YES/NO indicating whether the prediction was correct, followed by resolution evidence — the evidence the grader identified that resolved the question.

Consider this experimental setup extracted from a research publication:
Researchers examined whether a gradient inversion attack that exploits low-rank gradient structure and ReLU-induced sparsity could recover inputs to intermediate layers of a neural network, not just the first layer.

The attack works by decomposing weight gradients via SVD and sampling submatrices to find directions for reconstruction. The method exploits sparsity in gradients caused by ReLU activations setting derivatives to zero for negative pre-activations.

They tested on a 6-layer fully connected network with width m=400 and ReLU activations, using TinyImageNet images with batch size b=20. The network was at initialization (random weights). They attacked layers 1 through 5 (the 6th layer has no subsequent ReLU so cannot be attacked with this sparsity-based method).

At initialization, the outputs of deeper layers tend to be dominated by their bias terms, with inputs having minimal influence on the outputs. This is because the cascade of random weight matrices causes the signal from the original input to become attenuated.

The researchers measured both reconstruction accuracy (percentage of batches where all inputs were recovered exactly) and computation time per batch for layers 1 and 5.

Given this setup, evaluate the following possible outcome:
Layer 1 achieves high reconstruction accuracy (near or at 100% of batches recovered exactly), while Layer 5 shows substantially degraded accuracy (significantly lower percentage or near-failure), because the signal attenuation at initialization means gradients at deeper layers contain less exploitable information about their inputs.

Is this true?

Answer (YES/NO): NO